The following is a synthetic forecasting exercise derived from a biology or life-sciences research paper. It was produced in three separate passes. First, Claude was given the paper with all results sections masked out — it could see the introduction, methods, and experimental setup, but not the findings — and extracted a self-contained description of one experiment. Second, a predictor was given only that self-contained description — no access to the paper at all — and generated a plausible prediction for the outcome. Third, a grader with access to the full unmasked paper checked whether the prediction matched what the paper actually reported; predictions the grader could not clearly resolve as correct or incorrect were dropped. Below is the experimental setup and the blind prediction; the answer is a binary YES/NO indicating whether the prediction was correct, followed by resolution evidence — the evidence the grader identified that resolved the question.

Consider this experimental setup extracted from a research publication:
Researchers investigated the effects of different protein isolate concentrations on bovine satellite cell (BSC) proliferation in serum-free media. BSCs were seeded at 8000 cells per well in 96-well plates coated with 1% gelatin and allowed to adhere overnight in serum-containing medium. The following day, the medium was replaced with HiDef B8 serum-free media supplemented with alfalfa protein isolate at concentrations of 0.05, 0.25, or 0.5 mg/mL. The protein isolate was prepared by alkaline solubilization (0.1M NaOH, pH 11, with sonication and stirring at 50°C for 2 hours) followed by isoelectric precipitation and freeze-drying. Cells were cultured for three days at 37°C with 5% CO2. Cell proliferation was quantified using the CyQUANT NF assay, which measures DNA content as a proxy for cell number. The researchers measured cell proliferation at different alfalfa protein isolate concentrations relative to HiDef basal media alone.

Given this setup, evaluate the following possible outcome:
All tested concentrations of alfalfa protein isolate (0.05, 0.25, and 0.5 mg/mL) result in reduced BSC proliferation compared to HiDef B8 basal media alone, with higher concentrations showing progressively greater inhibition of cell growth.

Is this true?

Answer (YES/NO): NO